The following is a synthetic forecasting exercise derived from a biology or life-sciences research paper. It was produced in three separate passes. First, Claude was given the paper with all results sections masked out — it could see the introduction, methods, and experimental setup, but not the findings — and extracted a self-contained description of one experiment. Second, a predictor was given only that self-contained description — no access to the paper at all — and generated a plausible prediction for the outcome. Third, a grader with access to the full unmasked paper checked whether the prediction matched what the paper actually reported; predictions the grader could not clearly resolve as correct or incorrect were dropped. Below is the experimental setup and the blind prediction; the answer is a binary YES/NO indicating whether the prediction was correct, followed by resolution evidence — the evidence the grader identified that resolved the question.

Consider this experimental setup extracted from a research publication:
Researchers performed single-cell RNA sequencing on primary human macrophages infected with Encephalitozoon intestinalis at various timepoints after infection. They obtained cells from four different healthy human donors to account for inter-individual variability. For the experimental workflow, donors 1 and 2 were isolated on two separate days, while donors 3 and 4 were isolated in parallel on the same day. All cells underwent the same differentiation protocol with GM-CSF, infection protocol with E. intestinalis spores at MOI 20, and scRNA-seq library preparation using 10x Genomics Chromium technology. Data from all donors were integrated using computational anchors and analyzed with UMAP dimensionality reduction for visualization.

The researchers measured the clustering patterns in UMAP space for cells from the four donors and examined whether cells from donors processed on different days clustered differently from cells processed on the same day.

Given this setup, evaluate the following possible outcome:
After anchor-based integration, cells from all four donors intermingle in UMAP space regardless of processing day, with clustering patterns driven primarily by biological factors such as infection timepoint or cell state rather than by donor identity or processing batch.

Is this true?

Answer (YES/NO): NO